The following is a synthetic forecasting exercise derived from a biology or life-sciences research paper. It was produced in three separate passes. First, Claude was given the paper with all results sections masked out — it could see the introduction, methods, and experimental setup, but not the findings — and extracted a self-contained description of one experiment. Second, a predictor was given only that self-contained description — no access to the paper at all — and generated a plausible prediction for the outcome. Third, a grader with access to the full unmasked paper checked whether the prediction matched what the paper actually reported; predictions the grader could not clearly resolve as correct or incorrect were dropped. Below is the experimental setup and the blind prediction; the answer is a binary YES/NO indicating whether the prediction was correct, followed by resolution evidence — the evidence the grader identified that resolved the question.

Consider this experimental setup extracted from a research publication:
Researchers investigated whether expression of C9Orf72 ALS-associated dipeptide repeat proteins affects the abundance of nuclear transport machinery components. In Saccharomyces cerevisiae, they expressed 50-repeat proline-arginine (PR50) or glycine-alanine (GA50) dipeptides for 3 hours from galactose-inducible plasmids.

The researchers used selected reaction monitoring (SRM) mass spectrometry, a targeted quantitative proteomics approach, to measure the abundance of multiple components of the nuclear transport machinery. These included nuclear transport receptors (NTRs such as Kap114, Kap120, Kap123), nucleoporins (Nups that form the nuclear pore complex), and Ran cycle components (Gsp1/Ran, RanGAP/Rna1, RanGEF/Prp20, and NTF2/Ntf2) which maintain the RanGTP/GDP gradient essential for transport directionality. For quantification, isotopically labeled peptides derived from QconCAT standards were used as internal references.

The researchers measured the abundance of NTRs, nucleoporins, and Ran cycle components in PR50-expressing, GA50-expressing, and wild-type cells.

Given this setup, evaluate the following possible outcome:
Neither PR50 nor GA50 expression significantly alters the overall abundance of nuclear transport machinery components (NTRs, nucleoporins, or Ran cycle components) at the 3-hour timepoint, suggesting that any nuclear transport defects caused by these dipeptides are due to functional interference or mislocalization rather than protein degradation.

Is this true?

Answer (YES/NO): NO